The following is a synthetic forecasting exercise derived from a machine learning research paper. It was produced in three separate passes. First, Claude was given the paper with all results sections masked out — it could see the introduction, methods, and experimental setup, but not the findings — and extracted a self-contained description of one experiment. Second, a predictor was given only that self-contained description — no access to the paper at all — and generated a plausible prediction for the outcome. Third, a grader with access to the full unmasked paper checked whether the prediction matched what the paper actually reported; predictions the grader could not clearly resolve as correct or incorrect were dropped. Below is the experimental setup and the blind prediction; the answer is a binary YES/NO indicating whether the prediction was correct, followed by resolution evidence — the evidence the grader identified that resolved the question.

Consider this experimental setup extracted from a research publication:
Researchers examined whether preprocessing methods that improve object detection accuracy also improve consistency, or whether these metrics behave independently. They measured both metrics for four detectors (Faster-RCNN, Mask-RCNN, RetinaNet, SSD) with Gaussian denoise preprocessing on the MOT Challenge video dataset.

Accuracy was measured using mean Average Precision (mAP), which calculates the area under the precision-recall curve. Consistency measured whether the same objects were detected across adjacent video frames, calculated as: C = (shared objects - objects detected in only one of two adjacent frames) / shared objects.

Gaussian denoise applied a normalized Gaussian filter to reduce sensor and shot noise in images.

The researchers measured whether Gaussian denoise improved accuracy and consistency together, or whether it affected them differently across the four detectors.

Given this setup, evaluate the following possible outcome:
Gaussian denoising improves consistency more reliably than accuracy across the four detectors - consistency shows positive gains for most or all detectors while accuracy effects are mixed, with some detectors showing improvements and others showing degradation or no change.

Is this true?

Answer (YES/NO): NO